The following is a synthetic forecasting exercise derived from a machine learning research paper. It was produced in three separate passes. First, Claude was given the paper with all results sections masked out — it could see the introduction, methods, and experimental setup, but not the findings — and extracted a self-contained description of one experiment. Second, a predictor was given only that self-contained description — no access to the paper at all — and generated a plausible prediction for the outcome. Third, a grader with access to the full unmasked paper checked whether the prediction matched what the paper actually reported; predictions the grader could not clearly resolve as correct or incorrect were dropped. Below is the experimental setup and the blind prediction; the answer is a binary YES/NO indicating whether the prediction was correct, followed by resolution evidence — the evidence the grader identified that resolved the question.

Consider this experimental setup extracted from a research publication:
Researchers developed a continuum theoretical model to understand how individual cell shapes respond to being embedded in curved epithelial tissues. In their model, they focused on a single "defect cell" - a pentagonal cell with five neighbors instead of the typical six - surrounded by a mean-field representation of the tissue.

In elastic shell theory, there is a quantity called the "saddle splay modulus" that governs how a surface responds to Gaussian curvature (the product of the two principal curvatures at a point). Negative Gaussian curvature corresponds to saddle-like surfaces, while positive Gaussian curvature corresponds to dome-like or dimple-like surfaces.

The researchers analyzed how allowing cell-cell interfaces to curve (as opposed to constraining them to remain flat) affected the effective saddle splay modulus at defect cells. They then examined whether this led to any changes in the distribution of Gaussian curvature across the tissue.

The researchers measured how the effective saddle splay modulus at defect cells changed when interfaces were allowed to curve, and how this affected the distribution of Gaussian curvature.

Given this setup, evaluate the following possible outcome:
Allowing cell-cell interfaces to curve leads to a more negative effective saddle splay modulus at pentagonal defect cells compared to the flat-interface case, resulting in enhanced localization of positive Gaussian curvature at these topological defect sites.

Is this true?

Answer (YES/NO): YES